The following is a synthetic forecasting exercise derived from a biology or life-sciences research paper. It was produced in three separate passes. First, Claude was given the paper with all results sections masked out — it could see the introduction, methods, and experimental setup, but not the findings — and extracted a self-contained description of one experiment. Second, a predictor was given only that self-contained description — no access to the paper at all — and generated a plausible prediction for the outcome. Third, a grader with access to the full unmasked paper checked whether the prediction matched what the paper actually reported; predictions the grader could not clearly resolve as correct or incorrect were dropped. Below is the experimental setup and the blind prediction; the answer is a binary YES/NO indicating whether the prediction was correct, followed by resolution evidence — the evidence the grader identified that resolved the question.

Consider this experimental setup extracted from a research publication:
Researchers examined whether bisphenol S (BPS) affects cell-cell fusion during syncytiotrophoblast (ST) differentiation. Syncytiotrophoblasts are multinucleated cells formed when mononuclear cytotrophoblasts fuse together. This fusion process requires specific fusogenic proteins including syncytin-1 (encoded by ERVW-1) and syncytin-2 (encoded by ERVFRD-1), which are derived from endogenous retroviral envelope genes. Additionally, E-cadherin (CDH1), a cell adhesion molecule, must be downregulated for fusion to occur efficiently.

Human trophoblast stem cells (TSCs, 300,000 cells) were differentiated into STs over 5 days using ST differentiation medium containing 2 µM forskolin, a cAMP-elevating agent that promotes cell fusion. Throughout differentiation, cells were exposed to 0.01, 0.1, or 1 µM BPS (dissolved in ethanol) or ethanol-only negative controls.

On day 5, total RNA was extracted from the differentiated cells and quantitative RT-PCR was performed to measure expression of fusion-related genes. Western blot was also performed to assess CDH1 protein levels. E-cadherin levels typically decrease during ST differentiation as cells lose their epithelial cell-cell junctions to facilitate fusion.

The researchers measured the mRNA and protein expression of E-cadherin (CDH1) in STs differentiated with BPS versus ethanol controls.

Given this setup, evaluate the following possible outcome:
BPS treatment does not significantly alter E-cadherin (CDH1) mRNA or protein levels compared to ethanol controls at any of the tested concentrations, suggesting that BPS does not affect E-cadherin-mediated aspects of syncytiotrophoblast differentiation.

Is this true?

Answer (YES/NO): NO